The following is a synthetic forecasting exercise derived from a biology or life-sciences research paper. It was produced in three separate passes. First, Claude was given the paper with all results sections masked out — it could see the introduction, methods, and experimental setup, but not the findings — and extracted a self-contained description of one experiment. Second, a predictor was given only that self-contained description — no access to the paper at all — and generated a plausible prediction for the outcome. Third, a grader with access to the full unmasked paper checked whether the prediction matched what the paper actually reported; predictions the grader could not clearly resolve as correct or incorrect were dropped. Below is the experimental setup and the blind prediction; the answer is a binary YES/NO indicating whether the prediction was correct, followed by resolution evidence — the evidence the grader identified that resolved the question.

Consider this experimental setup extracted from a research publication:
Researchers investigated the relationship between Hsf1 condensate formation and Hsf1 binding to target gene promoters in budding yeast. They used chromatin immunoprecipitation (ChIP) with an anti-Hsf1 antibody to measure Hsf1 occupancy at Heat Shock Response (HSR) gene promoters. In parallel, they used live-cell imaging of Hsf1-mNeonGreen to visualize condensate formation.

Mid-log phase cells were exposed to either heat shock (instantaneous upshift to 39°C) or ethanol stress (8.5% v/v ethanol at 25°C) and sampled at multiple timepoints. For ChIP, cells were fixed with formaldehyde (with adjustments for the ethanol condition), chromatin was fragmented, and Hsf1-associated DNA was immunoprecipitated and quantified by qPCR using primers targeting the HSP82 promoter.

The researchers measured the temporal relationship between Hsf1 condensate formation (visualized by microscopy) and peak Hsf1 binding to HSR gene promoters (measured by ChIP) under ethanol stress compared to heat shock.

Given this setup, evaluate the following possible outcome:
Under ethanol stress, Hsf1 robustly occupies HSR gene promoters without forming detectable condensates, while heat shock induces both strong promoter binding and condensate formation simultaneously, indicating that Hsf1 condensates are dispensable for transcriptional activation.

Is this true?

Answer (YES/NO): NO